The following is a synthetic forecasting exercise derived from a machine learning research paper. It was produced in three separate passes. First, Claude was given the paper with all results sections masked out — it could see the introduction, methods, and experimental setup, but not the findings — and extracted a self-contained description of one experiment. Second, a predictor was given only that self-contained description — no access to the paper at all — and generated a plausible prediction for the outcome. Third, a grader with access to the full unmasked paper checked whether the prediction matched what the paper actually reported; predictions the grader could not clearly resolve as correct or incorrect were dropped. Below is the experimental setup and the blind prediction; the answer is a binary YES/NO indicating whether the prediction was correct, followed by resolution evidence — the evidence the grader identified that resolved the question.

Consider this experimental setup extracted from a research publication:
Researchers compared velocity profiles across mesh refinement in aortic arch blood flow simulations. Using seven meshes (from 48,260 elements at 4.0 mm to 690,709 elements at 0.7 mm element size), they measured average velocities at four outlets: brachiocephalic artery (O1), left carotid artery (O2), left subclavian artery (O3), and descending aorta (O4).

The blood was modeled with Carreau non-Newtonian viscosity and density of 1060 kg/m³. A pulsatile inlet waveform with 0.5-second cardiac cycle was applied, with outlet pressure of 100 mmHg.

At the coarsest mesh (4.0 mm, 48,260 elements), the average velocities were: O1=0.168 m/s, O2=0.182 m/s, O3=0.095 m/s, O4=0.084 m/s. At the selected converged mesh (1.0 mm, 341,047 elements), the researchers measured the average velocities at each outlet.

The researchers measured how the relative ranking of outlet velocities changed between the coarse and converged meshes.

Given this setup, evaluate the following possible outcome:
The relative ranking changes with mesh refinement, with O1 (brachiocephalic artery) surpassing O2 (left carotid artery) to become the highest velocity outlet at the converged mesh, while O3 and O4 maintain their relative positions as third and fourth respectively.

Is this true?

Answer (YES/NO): NO